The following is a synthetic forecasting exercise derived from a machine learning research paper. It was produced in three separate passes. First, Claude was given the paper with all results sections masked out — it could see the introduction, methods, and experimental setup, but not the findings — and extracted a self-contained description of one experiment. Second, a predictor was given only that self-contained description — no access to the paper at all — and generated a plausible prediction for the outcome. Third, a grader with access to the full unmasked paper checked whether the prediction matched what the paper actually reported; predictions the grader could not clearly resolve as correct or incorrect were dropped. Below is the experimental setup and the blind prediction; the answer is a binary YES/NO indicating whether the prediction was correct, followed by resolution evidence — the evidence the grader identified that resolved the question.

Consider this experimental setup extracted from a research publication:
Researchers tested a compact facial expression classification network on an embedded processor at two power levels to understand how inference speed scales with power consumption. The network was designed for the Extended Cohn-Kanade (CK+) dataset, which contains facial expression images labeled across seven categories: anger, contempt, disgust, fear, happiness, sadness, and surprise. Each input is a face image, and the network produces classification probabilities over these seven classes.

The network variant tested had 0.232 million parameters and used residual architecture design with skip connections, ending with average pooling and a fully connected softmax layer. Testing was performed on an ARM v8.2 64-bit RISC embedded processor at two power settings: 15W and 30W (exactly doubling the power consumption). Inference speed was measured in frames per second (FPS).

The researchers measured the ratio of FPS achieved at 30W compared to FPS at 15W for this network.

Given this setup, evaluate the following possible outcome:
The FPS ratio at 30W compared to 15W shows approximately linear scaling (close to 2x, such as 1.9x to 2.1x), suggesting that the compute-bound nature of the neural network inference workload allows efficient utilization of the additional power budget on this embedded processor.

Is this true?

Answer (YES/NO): NO